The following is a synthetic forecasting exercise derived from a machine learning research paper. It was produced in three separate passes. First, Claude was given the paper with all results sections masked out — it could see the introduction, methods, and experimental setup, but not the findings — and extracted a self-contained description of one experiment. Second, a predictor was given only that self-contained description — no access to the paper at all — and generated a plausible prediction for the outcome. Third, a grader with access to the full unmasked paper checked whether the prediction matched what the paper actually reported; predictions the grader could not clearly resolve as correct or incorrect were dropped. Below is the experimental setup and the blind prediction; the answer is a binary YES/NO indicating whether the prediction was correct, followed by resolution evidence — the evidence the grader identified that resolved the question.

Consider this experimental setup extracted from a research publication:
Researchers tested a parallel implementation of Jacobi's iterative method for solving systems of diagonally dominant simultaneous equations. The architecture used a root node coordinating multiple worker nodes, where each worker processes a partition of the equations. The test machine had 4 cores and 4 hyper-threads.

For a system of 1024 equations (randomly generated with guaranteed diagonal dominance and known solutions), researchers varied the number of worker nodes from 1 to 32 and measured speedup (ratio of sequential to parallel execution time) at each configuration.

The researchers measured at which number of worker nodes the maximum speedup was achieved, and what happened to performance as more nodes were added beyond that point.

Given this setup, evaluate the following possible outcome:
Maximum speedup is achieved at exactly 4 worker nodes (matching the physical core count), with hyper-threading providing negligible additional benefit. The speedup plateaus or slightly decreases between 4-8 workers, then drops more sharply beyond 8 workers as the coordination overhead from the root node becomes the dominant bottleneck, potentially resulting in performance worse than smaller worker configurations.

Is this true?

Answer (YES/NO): NO